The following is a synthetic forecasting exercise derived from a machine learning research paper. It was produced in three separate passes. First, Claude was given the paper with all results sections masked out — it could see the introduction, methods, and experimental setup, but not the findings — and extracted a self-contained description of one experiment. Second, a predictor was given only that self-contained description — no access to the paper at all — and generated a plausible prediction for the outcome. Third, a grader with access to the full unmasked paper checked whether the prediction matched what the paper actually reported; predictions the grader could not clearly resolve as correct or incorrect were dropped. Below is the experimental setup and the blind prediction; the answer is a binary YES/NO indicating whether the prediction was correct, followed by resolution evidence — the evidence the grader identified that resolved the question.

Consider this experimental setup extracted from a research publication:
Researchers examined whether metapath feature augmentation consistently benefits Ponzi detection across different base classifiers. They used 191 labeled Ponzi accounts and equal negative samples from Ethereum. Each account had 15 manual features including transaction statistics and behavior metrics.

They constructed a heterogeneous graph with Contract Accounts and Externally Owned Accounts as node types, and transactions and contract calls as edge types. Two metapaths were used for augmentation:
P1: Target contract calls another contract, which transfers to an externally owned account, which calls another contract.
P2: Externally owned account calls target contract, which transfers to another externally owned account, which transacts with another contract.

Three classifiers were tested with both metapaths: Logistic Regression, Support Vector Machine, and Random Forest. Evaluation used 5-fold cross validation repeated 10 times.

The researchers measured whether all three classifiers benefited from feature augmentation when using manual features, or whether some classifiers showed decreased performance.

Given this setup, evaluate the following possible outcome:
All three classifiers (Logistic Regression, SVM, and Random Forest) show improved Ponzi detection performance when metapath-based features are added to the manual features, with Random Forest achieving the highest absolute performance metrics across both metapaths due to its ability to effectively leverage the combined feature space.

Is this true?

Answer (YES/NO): NO